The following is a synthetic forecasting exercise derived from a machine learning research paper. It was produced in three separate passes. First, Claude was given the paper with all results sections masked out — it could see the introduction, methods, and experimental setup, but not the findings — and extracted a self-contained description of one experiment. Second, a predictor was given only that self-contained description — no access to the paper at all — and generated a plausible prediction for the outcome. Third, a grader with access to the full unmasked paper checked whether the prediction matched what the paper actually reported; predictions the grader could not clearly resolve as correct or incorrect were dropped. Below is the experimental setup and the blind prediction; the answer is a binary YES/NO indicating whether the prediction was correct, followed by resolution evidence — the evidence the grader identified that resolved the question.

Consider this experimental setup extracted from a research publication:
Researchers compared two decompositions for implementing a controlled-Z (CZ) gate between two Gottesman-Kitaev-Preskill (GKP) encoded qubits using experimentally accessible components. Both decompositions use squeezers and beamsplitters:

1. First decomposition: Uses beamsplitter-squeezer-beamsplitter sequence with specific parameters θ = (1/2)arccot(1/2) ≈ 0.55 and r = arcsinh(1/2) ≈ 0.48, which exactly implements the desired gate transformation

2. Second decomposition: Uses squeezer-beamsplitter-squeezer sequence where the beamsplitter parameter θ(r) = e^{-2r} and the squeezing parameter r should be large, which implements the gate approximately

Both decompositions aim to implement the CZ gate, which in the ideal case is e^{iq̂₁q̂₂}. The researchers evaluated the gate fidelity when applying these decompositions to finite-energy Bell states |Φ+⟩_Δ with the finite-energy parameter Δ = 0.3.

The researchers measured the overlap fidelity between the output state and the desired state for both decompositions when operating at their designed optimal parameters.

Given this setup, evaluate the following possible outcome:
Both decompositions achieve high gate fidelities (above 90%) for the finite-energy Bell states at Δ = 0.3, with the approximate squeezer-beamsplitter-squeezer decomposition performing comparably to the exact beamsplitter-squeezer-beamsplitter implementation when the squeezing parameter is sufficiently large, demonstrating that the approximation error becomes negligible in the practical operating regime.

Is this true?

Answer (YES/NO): NO